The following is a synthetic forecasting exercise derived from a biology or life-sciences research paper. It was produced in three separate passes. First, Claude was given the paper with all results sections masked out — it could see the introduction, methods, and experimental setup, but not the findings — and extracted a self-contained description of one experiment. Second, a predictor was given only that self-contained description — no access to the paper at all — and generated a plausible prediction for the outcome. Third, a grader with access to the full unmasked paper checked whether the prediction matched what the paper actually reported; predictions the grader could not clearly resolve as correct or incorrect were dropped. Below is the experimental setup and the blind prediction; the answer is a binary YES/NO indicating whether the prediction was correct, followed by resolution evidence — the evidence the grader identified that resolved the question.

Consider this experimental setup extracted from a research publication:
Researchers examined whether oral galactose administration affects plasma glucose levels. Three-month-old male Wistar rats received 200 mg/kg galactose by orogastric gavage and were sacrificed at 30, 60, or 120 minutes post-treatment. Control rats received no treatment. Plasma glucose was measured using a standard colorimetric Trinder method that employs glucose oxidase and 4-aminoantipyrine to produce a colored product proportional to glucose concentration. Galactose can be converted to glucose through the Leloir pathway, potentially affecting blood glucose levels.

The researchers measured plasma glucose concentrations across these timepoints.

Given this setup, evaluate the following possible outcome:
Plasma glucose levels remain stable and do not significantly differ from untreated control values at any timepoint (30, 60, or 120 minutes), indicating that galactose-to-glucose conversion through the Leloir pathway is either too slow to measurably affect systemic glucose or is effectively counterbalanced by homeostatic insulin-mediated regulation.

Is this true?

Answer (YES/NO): YES